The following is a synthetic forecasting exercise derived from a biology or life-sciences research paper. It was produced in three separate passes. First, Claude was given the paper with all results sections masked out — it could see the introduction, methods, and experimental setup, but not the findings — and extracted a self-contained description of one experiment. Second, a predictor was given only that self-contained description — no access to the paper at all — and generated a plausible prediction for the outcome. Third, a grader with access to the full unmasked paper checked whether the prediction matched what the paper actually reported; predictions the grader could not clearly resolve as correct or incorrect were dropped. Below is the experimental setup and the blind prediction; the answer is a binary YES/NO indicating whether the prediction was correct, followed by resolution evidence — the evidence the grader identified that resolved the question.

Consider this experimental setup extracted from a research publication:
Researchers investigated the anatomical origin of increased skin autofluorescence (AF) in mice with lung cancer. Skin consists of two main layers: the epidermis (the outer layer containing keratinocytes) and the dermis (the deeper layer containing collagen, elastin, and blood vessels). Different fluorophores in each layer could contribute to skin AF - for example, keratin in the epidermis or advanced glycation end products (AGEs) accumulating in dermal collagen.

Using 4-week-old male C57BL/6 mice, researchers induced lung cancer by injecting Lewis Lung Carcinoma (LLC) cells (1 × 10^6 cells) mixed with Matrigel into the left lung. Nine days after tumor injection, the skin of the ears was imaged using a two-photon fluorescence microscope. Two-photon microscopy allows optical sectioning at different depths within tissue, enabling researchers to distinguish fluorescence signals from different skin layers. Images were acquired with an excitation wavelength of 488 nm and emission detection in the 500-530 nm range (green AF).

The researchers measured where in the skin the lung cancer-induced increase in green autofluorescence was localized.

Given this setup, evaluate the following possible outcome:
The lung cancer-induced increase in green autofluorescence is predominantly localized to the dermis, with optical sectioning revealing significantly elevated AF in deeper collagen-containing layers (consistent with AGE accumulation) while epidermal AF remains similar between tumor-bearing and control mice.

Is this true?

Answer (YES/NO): NO